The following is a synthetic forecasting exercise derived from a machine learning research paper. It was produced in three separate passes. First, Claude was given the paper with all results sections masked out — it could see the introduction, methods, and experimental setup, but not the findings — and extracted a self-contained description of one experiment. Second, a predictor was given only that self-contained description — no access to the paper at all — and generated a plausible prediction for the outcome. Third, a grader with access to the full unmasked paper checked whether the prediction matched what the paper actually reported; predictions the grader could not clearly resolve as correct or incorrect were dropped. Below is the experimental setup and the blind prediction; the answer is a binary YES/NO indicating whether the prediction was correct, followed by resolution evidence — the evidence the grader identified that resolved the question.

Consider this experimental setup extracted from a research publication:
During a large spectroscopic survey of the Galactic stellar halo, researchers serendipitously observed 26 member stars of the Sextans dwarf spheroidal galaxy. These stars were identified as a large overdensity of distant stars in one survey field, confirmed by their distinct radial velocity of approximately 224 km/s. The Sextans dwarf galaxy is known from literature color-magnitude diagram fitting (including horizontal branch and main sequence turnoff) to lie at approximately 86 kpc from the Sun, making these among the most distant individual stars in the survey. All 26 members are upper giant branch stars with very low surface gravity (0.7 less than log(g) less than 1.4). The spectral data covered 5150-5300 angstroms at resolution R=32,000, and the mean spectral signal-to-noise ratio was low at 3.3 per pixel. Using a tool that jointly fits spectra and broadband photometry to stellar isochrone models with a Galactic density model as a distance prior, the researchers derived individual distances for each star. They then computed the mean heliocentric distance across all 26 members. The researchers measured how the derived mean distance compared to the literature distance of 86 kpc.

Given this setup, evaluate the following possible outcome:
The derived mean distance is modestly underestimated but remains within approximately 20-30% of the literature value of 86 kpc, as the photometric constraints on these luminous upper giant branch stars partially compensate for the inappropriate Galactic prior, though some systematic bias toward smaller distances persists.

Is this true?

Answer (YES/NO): NO